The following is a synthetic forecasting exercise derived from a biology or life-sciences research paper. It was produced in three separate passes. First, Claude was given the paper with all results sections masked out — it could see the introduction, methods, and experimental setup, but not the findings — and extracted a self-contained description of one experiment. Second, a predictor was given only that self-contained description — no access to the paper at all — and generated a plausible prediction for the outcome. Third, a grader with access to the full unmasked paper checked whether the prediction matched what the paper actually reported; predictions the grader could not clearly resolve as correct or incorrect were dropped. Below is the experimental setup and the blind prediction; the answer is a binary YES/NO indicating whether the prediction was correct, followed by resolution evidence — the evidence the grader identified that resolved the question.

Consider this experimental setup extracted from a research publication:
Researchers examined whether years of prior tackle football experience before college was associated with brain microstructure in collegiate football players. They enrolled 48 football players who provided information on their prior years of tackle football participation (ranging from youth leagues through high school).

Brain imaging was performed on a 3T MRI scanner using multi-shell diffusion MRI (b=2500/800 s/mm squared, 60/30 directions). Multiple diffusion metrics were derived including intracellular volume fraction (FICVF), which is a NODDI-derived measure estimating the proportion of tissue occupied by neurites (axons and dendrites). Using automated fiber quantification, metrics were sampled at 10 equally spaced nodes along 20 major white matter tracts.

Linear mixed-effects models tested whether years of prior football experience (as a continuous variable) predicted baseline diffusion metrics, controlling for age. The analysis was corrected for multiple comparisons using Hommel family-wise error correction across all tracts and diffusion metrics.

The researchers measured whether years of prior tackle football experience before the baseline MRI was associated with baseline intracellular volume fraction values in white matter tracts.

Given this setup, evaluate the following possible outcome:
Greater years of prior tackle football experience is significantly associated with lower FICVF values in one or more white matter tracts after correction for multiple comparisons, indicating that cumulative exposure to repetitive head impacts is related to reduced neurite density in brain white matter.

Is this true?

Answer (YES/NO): NO